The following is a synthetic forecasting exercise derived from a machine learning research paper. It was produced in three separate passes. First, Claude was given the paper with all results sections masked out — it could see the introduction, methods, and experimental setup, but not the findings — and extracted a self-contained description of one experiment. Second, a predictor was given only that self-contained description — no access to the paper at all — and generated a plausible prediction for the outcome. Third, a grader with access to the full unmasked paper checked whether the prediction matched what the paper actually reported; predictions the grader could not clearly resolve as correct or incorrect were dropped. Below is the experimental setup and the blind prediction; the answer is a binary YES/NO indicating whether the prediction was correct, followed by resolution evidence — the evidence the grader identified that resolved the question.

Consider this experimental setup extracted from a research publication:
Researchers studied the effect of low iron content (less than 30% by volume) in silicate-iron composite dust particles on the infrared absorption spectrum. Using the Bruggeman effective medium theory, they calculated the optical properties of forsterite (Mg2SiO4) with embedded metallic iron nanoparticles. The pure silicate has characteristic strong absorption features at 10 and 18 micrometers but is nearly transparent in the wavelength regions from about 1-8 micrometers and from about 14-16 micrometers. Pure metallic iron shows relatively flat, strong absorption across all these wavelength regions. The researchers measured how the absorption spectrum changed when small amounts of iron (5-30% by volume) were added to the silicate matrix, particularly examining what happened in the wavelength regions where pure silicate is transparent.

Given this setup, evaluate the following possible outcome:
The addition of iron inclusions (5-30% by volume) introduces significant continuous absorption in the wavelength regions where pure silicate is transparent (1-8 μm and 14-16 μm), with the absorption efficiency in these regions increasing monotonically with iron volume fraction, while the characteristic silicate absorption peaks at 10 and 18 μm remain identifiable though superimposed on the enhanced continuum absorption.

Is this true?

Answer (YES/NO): YES